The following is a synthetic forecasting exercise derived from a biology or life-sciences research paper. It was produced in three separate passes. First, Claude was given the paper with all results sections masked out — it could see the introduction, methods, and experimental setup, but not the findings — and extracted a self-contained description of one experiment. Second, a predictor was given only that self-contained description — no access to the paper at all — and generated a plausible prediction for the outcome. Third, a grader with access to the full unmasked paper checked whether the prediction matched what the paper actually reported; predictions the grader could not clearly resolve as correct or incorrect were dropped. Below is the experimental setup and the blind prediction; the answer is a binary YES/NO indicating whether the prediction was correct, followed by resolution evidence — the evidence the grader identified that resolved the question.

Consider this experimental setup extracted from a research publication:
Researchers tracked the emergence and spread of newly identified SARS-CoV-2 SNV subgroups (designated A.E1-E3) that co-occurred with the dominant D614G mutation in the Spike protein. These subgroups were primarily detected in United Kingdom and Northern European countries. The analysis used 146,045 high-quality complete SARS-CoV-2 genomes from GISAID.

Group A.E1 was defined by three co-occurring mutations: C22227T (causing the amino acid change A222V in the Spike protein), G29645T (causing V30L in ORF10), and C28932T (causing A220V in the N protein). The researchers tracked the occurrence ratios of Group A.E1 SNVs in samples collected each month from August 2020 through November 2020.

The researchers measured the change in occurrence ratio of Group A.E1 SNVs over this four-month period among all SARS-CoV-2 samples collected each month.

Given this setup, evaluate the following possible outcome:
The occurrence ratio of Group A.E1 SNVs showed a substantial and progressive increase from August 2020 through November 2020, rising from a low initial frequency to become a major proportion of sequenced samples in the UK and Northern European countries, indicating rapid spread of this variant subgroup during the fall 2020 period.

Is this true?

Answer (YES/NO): YES